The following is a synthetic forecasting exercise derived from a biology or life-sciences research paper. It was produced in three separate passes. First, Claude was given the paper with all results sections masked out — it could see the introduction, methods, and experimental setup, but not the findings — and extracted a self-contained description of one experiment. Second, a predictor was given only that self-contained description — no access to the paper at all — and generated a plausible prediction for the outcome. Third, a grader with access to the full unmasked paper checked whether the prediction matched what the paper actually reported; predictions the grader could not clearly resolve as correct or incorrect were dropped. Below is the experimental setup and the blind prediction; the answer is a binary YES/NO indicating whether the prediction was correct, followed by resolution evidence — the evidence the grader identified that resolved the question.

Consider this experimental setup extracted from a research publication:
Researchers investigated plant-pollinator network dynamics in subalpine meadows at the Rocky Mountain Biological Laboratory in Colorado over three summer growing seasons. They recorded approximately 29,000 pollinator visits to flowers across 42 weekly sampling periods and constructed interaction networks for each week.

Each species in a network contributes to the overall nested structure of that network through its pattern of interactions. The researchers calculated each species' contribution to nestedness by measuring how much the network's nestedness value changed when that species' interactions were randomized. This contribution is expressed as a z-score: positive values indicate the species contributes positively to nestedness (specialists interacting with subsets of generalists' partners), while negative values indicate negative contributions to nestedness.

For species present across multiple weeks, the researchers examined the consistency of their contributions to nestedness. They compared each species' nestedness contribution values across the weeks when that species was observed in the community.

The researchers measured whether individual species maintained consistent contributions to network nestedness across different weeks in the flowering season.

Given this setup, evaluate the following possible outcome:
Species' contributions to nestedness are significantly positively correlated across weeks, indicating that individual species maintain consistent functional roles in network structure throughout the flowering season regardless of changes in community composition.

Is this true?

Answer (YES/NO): NO